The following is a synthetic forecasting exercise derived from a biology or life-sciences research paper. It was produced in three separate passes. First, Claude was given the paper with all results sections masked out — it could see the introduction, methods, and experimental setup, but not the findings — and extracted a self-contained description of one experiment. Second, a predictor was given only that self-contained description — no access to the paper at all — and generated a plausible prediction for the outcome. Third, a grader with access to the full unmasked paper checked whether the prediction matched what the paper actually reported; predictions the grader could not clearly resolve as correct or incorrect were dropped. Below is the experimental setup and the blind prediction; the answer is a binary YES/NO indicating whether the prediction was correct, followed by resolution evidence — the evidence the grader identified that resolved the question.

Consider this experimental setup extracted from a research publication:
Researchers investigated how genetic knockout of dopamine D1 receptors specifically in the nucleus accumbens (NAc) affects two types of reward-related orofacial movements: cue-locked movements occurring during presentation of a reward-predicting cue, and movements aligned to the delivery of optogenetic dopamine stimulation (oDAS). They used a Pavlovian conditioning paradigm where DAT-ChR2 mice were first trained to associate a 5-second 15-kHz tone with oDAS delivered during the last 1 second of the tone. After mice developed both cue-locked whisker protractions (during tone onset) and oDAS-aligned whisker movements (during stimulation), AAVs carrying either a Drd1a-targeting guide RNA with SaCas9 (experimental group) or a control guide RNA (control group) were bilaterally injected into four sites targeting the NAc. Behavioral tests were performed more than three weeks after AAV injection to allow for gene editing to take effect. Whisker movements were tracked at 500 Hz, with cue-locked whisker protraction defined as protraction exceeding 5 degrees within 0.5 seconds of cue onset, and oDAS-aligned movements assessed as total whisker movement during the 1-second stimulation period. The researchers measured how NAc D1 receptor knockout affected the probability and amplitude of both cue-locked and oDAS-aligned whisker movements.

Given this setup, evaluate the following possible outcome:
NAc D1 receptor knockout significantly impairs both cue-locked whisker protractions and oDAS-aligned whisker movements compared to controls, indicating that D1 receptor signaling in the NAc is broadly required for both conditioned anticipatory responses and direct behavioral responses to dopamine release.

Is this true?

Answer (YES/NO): NO